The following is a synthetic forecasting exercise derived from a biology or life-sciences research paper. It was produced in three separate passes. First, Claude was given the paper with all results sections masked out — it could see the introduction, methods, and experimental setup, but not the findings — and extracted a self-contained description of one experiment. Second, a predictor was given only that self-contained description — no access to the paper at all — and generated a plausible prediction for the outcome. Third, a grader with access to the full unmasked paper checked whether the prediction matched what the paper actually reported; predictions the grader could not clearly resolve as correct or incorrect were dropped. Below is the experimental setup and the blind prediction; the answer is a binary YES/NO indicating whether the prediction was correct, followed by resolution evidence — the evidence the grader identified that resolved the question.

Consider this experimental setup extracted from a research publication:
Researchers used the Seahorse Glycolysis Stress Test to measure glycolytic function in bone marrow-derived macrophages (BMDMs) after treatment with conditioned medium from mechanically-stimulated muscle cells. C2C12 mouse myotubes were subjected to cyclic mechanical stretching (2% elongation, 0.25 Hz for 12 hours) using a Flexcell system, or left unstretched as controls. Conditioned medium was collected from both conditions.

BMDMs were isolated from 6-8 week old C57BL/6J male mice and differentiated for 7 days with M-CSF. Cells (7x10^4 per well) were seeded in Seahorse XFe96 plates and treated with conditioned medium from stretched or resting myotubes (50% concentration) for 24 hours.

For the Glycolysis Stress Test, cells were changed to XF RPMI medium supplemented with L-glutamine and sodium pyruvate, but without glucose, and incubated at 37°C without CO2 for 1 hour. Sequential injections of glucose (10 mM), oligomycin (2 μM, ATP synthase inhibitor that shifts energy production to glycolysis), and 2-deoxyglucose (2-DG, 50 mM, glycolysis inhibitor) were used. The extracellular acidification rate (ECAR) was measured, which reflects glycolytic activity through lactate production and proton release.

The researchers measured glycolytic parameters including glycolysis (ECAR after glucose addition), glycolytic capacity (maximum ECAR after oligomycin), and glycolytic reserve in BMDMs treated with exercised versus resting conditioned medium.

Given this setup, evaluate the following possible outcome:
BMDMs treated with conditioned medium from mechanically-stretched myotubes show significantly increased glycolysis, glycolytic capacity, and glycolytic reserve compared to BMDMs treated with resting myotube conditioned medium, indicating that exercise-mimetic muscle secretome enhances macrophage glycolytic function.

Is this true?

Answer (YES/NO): NO